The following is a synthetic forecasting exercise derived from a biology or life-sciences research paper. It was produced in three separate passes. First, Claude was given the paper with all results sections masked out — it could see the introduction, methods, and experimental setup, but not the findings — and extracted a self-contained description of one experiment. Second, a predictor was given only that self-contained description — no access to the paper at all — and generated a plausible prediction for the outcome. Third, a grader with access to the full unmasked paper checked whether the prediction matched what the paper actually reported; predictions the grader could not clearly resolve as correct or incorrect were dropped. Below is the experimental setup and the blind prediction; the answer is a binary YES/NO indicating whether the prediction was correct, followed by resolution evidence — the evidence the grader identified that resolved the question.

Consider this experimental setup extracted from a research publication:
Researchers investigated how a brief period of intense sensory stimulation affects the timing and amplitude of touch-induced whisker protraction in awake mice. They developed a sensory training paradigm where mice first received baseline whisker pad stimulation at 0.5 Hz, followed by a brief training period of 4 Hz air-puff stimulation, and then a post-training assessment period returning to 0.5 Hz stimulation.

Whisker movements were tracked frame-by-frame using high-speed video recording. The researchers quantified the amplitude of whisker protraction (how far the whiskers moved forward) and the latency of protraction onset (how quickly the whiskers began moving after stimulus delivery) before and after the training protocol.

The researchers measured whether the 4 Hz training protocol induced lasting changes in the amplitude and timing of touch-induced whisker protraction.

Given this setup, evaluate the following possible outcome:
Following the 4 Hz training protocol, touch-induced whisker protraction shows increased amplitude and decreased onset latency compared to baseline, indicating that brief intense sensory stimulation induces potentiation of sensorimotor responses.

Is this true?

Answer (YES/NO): YES